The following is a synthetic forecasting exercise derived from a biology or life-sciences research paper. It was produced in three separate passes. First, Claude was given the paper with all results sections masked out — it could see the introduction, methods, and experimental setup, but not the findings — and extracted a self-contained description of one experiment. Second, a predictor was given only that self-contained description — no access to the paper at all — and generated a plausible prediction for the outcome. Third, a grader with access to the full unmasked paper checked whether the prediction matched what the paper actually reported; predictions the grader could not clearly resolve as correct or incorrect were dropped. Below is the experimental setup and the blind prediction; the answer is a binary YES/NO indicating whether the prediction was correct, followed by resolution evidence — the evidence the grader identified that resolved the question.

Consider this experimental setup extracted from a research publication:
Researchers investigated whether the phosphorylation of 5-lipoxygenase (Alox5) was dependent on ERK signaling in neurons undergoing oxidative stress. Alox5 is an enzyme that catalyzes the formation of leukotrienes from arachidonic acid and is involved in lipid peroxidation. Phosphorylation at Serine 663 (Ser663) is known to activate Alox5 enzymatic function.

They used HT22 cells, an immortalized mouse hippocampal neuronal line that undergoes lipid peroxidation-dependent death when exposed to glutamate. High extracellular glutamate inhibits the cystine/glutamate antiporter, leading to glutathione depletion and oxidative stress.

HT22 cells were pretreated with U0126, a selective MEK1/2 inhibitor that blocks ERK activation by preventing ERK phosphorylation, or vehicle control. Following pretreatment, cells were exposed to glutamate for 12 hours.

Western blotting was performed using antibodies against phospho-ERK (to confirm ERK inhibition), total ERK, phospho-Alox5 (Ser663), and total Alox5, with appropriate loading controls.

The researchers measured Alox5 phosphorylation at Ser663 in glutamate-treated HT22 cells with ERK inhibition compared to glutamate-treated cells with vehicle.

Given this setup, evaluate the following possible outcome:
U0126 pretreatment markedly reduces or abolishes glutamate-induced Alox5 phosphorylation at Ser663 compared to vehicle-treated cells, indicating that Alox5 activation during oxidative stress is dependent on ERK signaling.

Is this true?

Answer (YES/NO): YES